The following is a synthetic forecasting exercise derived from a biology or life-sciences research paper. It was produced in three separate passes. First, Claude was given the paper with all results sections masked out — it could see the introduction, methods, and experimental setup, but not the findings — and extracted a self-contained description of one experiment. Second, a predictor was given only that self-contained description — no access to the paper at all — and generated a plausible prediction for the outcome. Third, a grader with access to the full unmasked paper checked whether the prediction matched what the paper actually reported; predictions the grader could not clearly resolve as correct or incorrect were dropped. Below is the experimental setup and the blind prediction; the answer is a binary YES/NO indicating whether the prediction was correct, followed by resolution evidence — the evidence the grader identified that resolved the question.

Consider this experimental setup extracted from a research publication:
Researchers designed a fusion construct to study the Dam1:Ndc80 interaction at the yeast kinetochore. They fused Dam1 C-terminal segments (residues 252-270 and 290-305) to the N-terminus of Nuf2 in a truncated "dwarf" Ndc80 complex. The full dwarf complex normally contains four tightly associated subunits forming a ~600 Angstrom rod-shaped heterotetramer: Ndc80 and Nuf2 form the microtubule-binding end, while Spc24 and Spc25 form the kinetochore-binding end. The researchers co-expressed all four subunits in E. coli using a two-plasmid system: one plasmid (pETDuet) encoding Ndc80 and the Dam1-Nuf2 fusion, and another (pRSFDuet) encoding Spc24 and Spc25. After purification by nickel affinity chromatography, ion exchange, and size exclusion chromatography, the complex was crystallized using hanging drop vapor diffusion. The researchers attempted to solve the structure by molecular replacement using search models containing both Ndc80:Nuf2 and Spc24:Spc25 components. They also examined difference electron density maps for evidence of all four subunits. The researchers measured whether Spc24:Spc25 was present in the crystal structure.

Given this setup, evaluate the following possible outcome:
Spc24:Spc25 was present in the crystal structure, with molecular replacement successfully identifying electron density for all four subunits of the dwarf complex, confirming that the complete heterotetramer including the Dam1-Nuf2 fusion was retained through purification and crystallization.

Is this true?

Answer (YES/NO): NO